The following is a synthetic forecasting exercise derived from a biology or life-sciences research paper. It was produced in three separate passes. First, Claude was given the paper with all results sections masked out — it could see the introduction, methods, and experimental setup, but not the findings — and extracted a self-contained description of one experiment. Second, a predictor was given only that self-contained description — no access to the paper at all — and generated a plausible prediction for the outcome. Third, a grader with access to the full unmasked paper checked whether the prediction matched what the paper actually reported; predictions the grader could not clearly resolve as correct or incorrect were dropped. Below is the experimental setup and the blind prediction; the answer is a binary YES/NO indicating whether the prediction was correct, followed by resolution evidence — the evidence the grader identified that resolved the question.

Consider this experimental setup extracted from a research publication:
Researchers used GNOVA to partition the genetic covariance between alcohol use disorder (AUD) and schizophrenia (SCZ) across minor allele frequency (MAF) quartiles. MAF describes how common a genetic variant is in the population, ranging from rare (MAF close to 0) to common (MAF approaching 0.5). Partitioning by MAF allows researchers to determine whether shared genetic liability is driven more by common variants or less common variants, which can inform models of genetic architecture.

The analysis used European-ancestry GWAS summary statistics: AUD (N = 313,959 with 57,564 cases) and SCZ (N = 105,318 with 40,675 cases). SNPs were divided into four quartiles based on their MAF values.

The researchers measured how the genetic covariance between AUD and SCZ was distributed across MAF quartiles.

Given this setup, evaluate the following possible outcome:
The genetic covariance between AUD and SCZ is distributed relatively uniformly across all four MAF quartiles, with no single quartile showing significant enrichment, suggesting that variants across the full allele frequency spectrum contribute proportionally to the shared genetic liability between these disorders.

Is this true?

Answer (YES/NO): NO